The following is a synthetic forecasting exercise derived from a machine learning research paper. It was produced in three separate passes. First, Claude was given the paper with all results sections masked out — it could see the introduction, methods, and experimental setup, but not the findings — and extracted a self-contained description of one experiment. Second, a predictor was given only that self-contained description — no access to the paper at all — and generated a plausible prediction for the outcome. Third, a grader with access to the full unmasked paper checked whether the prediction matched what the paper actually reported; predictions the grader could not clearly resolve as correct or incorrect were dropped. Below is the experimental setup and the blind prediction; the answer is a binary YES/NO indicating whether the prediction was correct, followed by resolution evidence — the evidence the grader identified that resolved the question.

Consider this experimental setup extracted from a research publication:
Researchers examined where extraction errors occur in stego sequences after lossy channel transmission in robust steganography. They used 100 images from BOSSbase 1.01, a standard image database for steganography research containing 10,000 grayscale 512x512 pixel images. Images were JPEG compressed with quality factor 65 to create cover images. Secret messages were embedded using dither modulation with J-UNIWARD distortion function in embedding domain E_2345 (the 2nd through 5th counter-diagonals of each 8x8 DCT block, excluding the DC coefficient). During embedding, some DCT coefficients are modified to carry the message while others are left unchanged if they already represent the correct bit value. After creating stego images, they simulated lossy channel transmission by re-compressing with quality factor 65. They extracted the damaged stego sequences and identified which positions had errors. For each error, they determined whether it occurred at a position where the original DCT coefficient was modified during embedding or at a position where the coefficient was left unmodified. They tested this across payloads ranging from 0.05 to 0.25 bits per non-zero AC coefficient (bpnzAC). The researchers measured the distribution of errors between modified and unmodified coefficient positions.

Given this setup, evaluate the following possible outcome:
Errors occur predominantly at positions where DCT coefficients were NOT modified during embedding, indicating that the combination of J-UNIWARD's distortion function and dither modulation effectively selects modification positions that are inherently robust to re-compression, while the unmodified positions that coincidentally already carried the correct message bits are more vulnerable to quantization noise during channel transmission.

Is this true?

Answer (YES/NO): YES